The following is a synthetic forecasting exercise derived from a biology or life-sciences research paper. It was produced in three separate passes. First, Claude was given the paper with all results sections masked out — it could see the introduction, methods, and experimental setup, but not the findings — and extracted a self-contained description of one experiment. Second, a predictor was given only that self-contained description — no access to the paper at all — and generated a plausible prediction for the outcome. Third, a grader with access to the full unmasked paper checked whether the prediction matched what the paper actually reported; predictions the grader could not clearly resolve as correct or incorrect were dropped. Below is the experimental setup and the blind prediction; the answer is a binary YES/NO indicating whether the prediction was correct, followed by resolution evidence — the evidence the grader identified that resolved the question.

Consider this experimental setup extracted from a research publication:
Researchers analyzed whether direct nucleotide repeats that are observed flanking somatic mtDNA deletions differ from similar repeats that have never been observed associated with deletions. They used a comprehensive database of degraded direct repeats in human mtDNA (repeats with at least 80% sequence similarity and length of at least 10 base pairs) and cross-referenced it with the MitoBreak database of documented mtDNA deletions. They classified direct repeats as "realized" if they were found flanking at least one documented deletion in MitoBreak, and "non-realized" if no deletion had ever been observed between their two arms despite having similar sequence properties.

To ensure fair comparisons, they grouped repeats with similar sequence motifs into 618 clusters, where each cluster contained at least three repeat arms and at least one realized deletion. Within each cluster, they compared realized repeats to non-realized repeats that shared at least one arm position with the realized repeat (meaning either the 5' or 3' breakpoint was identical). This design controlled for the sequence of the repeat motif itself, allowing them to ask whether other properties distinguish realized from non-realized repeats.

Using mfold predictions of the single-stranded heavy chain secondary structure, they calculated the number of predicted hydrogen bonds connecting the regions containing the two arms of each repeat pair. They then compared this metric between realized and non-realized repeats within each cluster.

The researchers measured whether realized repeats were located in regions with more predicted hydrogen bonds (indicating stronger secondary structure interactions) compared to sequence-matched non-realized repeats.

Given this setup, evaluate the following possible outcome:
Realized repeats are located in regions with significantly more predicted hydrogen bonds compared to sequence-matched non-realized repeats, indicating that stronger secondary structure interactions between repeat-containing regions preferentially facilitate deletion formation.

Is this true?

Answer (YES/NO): YES